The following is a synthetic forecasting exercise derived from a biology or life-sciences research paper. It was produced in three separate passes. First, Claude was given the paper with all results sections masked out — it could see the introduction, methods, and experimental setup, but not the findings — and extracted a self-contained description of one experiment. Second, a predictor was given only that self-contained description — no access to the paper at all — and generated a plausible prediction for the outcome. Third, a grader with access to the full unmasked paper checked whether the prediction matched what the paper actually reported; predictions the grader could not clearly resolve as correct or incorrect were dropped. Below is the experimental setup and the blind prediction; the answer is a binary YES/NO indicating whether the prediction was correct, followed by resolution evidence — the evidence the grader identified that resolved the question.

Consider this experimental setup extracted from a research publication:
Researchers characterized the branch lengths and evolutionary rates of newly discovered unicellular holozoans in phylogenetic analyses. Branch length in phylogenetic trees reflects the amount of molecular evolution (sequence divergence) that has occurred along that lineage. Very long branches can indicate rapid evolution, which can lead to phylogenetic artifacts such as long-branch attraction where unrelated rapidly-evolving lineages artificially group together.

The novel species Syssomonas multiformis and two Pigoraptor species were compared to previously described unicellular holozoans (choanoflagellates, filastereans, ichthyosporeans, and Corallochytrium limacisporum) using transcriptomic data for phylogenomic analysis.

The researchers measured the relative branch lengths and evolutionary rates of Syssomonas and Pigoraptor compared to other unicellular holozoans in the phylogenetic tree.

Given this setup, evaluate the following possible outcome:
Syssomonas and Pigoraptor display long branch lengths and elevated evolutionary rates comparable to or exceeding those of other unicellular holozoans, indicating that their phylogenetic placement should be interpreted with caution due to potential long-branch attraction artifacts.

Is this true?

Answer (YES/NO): NO